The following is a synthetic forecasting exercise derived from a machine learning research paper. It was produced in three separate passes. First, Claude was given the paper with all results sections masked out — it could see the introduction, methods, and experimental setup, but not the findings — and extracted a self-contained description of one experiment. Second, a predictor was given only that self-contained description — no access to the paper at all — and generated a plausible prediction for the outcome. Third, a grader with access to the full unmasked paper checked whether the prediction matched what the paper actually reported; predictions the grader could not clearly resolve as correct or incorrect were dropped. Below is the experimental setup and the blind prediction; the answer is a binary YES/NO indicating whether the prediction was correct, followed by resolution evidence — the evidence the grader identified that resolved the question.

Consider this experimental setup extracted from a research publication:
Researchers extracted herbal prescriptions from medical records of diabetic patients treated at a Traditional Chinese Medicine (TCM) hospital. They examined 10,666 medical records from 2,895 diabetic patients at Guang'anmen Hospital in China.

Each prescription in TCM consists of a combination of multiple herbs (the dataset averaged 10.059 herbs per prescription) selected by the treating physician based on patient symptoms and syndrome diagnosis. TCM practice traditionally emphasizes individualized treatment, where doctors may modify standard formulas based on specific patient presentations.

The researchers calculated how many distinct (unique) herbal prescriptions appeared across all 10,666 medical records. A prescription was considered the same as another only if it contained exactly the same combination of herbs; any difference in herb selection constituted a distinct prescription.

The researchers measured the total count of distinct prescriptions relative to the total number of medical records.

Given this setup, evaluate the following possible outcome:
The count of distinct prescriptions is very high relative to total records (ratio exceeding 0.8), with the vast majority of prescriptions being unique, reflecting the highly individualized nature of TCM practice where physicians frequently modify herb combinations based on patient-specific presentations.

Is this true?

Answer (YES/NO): YES